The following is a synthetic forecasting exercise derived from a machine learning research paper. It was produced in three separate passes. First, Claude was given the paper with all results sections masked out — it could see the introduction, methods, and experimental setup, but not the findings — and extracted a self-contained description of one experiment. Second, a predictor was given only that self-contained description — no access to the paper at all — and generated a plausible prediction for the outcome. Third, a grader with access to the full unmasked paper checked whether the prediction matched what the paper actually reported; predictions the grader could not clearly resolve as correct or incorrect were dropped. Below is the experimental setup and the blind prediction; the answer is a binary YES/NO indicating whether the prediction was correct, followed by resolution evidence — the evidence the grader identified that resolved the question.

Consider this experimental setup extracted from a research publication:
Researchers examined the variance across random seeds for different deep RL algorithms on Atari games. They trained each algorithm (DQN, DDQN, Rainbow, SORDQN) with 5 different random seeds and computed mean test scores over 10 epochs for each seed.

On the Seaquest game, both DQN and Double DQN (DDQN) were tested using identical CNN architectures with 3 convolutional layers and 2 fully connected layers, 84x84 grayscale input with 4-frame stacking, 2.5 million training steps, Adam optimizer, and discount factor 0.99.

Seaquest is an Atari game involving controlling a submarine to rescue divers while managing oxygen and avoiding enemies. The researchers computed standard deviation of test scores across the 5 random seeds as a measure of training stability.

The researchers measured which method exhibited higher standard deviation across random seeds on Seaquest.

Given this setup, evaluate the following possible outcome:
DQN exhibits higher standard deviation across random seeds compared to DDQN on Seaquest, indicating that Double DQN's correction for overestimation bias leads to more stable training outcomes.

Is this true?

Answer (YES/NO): NO